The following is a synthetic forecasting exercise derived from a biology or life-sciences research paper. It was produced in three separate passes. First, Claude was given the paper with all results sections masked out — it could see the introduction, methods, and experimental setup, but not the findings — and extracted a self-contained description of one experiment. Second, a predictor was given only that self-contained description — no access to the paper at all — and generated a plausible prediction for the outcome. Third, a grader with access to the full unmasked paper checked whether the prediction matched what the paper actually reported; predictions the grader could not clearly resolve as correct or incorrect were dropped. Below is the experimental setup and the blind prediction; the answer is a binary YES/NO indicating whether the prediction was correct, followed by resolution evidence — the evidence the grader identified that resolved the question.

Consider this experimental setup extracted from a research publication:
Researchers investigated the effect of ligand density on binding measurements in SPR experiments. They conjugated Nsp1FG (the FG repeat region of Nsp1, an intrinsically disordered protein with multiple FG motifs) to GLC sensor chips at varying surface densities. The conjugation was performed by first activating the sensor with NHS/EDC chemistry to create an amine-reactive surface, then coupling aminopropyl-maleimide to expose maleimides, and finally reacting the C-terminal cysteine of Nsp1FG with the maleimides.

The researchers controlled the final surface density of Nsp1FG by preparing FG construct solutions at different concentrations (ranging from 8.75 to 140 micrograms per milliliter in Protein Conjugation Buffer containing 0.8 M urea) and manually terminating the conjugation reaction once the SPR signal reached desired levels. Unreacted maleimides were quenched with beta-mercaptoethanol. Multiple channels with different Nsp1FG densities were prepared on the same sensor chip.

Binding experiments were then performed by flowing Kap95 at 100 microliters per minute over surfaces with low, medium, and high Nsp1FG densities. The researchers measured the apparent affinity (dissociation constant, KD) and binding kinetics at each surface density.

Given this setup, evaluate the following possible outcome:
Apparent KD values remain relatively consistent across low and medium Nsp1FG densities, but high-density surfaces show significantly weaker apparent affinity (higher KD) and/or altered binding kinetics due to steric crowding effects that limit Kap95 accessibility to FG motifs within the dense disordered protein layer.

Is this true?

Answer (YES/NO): NO